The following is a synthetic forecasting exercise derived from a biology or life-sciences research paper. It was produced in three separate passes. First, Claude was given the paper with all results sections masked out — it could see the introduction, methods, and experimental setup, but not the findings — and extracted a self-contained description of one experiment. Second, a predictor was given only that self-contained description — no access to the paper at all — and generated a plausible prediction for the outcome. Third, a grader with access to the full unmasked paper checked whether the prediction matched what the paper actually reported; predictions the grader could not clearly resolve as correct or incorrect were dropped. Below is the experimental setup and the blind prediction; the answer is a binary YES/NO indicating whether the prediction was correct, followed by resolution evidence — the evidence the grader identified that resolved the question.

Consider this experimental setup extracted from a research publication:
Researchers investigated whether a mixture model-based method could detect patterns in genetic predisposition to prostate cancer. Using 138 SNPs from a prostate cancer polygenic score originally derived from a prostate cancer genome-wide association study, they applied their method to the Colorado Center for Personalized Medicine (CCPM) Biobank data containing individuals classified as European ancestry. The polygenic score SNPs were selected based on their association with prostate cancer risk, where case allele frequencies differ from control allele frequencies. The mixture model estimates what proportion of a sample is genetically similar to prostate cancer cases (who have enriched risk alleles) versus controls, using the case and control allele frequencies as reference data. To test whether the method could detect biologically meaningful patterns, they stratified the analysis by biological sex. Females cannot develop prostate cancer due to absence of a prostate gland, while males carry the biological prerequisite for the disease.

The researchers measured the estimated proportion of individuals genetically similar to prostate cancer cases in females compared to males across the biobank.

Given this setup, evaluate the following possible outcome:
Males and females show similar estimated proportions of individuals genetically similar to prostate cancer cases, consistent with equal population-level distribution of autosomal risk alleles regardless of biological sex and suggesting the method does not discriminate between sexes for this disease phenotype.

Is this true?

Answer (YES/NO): NO